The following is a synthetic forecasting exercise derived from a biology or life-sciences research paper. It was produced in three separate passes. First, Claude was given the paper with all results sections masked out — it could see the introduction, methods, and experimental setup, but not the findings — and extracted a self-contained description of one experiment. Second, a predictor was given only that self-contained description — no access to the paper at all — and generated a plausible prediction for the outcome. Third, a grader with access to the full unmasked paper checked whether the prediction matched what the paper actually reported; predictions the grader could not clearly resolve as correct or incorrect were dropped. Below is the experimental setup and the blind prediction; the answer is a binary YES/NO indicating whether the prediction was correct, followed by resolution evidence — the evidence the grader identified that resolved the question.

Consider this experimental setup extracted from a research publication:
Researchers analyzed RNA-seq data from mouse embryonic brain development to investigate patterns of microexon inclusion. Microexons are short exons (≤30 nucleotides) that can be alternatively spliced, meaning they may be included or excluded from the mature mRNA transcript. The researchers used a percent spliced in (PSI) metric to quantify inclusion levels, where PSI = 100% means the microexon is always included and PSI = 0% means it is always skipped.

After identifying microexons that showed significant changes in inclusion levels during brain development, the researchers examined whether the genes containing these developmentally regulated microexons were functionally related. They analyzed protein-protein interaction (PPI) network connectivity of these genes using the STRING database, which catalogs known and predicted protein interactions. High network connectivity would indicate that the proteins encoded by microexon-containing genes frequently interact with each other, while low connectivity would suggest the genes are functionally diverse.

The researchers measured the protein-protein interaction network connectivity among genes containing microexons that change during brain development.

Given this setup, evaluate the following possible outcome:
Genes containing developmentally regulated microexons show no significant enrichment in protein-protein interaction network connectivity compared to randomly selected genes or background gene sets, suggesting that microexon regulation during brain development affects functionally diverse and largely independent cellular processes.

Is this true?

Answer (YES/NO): NO